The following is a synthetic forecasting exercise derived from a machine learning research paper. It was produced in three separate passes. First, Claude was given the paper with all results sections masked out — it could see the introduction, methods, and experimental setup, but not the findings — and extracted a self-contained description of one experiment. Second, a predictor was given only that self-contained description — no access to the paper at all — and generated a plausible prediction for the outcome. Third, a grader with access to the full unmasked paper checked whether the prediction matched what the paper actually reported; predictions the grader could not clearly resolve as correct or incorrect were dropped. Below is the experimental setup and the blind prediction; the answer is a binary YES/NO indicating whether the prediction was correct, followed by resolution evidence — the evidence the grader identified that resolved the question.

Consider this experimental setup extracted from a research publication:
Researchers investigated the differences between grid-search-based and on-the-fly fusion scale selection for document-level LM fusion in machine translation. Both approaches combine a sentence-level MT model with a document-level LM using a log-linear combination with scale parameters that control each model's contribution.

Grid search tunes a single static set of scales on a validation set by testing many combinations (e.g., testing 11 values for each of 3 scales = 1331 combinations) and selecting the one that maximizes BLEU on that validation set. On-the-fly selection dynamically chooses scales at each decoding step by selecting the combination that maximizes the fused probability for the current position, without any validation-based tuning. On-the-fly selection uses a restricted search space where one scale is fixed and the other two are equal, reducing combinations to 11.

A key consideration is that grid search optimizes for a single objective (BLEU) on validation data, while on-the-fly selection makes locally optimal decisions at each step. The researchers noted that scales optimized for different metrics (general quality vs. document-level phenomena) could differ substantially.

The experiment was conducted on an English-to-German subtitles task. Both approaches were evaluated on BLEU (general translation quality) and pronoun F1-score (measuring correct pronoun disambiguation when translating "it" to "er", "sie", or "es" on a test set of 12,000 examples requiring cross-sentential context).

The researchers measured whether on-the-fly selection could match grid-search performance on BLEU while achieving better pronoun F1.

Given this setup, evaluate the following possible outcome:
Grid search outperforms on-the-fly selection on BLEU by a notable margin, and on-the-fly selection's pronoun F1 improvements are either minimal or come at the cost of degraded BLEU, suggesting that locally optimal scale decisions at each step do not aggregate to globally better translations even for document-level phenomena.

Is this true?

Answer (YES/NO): NO